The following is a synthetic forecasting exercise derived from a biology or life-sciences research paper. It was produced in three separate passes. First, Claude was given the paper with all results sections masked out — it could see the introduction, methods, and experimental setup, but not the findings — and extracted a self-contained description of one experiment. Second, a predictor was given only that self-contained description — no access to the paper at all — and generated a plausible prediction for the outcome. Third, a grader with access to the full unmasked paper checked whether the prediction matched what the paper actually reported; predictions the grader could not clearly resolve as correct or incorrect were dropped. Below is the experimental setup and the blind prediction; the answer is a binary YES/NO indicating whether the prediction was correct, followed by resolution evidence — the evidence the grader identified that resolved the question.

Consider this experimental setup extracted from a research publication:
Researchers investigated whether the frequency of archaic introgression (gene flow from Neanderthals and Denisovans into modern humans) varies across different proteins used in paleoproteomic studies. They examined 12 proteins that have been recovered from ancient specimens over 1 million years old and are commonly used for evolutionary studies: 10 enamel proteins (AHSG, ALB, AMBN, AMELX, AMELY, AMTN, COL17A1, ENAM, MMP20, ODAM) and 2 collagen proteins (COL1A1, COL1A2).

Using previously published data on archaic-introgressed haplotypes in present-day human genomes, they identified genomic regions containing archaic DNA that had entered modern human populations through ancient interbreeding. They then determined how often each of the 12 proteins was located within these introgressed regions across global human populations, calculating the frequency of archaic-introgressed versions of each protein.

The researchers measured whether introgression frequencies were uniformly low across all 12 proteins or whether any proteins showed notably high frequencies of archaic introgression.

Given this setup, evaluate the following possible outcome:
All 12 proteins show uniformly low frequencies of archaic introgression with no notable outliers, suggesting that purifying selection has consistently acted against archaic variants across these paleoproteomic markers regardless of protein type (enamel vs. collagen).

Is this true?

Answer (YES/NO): NO